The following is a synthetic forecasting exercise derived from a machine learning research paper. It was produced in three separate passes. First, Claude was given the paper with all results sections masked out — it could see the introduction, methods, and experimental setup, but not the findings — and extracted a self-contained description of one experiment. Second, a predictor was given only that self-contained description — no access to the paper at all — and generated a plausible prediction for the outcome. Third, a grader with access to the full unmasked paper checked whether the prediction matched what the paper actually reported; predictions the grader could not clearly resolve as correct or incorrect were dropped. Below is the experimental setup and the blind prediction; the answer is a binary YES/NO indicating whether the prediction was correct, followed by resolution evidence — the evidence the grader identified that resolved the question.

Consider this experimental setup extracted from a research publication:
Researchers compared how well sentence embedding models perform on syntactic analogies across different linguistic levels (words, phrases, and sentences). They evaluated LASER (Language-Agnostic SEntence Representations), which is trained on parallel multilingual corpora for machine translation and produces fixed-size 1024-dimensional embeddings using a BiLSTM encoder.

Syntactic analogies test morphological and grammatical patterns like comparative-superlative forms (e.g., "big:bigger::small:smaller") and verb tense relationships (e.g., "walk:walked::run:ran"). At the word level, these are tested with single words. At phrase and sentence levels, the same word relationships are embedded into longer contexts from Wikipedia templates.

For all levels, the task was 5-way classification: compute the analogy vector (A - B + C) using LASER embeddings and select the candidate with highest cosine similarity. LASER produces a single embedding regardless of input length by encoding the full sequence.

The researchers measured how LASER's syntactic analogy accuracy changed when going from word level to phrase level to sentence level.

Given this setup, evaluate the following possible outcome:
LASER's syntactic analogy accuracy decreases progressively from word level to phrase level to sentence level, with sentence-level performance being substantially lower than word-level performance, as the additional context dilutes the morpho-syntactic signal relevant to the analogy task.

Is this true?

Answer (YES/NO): YES